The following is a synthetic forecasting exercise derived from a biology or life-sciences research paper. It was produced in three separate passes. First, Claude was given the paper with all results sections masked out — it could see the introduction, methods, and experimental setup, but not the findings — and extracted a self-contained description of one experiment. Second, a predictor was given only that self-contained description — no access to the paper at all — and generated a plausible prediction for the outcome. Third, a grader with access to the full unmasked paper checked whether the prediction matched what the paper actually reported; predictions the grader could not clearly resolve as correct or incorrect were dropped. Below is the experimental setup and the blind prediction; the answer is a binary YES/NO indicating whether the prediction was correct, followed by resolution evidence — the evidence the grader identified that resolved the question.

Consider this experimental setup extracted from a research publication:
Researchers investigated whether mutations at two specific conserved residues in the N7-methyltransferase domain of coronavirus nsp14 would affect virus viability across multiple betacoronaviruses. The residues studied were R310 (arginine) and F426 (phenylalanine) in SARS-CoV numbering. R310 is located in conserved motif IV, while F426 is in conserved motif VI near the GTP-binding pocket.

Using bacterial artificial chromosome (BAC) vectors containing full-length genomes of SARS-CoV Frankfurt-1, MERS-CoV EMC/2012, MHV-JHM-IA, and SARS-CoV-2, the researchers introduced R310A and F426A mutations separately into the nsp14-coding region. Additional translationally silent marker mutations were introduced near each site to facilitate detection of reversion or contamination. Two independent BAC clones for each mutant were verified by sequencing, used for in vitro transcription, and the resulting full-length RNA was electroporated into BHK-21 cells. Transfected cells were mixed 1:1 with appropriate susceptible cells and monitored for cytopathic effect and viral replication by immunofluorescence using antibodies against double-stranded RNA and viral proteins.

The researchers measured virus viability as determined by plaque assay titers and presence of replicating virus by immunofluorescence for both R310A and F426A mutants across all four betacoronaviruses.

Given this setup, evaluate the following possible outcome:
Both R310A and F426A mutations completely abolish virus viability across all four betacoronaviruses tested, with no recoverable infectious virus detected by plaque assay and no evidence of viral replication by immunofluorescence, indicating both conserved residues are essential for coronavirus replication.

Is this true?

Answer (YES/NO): YES